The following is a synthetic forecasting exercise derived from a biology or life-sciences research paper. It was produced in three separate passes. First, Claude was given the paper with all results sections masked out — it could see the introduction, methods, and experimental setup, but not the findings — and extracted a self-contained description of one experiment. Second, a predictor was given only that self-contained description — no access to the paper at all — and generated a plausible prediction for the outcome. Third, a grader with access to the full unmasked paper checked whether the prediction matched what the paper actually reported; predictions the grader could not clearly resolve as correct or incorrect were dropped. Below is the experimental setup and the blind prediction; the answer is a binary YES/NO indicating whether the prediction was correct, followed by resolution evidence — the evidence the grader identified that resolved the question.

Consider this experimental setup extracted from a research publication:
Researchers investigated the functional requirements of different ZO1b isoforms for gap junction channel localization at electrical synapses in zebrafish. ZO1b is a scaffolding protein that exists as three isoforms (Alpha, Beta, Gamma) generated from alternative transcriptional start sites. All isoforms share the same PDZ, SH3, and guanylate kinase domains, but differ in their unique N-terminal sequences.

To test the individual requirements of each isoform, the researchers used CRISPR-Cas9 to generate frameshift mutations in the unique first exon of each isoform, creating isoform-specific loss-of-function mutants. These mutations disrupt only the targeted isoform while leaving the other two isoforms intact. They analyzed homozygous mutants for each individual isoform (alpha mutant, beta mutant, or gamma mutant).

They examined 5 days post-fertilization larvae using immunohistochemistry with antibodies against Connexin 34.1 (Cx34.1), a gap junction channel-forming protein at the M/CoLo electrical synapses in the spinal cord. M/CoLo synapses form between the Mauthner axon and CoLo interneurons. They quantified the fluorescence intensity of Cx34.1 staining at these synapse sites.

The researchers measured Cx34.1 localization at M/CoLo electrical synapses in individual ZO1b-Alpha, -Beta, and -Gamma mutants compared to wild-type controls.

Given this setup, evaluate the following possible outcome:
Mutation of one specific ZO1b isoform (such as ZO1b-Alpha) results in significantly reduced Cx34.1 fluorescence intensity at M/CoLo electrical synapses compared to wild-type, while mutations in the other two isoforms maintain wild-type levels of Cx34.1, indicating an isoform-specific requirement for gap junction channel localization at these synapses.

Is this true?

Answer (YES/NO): NO